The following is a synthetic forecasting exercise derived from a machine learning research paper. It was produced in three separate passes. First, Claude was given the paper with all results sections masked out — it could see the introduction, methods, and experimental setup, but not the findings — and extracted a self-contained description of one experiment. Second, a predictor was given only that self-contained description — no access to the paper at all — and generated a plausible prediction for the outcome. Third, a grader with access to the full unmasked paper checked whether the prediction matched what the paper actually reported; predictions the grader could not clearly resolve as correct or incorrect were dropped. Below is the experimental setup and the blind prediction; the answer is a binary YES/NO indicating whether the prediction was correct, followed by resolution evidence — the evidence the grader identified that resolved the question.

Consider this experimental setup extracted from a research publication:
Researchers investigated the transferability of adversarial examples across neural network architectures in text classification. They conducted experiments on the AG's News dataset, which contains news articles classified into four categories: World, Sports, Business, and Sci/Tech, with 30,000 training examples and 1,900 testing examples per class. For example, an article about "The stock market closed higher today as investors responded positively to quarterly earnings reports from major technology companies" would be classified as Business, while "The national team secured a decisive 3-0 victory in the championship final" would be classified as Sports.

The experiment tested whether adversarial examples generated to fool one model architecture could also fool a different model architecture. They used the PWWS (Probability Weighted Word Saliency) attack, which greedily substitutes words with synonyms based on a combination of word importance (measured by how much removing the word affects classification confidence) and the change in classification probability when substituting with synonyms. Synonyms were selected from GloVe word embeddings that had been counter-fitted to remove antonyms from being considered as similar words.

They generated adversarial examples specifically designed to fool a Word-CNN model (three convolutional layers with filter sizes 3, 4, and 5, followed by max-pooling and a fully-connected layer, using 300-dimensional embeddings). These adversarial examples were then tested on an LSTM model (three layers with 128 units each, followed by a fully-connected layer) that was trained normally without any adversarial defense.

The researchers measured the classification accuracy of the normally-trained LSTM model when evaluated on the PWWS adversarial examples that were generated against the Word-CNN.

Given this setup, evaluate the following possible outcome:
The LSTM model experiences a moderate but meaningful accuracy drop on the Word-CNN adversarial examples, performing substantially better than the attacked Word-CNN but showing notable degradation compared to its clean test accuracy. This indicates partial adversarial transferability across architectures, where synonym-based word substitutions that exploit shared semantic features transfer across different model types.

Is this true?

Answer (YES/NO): YES